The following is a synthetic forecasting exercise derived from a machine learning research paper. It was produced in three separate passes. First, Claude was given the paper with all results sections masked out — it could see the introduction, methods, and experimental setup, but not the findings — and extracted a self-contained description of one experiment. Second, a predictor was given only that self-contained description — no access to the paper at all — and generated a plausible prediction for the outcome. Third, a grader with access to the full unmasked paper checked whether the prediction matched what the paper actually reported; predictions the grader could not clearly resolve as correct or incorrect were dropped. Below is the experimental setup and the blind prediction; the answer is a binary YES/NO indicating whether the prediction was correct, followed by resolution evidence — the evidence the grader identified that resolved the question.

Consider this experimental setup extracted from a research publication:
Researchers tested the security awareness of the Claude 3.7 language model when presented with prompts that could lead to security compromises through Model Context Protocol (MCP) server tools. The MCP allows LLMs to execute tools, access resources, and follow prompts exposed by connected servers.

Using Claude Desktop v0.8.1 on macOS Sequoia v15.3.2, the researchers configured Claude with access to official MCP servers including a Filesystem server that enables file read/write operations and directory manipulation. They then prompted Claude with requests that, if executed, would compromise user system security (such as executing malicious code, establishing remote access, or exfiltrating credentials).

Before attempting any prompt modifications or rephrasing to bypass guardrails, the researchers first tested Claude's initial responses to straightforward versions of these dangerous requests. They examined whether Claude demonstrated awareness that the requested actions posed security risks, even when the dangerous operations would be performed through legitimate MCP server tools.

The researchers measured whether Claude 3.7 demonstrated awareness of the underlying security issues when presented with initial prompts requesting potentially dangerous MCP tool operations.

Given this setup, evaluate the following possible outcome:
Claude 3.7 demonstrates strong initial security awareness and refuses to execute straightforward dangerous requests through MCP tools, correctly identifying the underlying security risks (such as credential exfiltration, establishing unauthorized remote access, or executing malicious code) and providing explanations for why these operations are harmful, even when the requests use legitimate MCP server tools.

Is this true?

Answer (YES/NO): NO